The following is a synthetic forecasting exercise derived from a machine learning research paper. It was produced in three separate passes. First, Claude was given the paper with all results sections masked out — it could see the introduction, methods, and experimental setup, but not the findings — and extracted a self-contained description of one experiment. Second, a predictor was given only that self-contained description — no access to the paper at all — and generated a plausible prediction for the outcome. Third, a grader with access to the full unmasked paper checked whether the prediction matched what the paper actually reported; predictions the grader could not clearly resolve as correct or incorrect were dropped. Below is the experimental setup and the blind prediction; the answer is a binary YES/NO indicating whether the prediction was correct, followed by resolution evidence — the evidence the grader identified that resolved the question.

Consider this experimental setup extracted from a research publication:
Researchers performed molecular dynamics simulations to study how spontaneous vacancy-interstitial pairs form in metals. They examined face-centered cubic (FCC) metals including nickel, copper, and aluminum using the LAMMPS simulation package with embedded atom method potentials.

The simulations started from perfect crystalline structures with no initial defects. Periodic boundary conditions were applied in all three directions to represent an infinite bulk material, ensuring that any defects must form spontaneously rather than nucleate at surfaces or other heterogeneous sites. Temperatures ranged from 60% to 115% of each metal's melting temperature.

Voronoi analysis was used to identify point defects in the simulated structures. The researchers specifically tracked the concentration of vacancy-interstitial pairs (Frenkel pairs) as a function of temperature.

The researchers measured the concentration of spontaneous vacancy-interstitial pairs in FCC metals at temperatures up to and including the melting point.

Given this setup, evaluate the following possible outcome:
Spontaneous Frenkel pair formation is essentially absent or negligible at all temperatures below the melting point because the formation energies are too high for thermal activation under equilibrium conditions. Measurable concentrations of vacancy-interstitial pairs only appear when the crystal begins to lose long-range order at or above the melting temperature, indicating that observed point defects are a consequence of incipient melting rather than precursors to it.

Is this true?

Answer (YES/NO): NO